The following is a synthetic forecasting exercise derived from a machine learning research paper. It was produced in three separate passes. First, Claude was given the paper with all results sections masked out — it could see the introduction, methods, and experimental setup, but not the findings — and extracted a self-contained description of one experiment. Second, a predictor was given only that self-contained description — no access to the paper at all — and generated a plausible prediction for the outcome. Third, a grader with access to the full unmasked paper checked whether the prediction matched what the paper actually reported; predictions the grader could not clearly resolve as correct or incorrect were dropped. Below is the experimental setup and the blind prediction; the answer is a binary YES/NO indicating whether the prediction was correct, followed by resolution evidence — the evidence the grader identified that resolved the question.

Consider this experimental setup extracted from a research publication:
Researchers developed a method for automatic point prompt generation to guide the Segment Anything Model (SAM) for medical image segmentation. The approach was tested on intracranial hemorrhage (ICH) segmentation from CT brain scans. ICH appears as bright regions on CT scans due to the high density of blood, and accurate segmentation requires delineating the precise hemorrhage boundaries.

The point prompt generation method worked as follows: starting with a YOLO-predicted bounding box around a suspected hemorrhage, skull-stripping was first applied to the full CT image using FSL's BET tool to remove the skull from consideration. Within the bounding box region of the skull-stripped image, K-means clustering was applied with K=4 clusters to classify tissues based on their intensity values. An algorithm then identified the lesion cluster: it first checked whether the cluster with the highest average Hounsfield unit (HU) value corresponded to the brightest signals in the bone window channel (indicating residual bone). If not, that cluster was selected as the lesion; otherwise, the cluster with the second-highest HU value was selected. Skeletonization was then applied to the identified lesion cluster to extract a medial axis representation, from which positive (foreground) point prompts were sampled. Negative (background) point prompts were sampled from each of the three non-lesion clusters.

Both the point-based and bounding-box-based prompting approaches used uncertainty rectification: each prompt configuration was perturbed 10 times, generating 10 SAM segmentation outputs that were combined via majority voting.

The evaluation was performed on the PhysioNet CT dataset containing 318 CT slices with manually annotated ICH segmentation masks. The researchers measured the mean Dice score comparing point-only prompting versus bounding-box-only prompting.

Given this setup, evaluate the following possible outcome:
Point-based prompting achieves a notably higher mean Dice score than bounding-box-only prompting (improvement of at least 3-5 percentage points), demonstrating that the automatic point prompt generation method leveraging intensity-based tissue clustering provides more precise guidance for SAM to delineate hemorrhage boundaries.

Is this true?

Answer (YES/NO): YES